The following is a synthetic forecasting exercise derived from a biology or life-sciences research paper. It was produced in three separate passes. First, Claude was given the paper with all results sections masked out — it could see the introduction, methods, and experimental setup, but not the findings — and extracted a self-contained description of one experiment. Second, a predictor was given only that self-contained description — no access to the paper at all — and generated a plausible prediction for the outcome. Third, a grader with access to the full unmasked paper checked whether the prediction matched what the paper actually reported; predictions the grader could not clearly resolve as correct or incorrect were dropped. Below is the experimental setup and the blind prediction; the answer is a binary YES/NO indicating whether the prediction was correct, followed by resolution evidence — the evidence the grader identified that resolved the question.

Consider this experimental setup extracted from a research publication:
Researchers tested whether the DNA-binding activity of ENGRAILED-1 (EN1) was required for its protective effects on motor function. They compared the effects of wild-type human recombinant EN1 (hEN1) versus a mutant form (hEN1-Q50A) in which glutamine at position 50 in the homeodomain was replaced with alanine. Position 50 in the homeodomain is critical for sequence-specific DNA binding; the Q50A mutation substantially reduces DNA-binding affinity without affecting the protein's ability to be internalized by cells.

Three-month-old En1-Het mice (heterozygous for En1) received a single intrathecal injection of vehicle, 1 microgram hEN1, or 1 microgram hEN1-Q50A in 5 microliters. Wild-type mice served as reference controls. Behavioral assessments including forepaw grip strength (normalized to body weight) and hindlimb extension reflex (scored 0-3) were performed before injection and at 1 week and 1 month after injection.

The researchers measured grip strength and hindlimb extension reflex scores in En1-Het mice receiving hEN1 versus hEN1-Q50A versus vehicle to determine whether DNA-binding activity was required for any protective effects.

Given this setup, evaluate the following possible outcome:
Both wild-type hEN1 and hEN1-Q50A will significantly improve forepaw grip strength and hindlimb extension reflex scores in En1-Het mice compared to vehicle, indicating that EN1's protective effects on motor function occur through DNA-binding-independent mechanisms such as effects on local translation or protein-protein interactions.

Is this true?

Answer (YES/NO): NO